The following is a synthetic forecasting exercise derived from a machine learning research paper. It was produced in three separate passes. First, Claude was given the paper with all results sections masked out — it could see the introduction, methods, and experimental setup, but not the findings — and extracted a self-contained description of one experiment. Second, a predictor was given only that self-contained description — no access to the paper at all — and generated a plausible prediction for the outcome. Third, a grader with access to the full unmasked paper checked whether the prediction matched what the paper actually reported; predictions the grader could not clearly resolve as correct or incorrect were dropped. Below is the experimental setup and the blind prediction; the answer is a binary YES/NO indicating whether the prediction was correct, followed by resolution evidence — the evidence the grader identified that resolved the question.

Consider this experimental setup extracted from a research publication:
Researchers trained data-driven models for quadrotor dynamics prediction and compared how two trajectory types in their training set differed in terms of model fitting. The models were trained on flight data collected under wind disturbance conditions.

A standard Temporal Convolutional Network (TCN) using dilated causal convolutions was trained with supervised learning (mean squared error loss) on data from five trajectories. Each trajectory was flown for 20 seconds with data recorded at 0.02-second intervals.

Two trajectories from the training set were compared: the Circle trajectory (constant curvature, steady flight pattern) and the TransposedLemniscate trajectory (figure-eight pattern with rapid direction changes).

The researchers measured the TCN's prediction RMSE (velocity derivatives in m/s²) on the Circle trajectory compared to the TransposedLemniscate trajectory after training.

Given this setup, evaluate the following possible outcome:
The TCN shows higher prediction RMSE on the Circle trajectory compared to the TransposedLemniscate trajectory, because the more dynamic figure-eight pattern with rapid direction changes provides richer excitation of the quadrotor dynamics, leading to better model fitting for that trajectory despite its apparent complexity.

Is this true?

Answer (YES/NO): NO